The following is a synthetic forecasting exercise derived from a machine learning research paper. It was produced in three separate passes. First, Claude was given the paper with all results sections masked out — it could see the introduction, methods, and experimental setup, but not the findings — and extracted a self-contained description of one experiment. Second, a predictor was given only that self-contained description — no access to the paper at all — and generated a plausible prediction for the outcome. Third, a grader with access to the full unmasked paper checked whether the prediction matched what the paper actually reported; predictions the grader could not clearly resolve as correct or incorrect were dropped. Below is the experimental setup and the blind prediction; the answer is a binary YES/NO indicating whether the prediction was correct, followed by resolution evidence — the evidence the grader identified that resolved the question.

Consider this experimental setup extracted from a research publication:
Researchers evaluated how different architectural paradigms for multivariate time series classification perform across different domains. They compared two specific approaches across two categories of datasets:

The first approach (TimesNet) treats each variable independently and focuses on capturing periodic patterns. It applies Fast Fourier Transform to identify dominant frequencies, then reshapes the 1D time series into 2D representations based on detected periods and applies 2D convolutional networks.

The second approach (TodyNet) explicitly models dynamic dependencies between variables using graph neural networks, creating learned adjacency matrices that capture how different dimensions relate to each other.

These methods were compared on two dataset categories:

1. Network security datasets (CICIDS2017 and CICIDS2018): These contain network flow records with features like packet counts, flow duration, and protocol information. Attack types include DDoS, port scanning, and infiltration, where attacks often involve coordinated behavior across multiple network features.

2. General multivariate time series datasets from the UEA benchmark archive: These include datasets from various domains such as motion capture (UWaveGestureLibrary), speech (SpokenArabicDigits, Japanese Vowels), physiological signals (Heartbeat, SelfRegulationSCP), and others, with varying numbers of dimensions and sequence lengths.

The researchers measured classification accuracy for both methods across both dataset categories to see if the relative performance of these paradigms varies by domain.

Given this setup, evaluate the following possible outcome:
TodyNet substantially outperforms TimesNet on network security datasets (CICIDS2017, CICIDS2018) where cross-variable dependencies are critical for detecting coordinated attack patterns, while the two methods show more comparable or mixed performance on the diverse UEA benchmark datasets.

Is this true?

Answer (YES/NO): NO